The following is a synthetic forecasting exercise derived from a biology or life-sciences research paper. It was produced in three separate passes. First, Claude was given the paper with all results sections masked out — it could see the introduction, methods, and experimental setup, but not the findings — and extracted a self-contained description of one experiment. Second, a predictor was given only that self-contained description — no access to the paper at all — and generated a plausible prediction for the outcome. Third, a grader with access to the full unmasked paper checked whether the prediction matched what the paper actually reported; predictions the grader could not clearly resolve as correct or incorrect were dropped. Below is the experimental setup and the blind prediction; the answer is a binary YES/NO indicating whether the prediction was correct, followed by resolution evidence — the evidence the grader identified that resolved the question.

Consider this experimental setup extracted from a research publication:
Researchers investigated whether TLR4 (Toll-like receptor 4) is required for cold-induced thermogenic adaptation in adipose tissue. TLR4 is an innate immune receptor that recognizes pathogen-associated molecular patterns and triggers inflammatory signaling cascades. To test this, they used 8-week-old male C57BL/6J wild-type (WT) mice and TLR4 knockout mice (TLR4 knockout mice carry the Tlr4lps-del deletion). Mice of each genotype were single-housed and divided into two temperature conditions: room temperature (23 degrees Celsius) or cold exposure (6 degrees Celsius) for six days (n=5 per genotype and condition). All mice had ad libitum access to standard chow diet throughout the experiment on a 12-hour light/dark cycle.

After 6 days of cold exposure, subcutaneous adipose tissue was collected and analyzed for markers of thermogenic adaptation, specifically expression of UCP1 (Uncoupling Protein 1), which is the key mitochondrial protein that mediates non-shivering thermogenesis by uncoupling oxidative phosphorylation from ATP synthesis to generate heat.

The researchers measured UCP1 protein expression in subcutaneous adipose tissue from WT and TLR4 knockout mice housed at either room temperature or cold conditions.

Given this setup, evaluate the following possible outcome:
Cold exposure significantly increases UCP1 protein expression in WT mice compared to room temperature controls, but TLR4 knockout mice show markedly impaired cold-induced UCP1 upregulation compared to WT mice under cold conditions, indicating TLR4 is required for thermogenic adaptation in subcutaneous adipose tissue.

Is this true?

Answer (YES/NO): YES